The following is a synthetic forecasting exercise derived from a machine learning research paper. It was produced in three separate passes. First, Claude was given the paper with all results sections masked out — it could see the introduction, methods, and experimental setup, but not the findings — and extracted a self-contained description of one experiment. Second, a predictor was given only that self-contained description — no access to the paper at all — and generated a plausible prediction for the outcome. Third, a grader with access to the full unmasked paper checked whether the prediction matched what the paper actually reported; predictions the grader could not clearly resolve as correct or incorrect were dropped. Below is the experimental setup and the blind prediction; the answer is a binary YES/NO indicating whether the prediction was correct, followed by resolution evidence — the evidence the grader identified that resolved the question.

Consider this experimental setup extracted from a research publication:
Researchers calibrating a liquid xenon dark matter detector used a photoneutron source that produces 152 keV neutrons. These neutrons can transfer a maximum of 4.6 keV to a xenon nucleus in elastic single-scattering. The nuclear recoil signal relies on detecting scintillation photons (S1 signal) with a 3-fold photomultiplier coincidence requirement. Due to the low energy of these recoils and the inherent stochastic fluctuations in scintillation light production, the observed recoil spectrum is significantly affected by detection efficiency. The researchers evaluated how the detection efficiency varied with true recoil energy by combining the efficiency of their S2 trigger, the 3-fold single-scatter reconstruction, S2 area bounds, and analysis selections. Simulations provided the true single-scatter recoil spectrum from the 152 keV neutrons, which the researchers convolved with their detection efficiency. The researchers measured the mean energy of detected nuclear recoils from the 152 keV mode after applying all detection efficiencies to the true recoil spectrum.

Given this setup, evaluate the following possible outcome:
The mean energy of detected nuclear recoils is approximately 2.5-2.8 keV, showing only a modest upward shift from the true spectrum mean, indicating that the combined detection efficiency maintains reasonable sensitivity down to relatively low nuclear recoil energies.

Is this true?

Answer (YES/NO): NO